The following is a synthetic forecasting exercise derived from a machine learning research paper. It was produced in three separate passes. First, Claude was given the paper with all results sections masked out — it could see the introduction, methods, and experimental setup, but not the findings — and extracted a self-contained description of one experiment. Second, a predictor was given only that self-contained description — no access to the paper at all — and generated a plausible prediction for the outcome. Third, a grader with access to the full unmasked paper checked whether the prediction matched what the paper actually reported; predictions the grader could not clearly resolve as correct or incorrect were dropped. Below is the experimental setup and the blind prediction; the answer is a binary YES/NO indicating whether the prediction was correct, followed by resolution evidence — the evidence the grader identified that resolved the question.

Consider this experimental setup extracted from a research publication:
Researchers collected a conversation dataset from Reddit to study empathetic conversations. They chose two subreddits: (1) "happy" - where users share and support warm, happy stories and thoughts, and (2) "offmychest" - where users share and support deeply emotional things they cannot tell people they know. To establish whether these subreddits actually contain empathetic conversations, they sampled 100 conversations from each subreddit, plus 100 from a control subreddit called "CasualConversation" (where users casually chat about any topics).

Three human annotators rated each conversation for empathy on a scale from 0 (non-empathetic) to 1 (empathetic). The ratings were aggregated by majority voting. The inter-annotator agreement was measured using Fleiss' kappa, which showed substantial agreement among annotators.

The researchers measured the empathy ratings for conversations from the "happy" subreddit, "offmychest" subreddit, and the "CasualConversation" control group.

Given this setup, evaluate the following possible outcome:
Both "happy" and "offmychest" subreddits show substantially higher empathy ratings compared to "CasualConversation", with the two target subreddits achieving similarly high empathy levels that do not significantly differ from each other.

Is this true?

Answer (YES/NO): NO